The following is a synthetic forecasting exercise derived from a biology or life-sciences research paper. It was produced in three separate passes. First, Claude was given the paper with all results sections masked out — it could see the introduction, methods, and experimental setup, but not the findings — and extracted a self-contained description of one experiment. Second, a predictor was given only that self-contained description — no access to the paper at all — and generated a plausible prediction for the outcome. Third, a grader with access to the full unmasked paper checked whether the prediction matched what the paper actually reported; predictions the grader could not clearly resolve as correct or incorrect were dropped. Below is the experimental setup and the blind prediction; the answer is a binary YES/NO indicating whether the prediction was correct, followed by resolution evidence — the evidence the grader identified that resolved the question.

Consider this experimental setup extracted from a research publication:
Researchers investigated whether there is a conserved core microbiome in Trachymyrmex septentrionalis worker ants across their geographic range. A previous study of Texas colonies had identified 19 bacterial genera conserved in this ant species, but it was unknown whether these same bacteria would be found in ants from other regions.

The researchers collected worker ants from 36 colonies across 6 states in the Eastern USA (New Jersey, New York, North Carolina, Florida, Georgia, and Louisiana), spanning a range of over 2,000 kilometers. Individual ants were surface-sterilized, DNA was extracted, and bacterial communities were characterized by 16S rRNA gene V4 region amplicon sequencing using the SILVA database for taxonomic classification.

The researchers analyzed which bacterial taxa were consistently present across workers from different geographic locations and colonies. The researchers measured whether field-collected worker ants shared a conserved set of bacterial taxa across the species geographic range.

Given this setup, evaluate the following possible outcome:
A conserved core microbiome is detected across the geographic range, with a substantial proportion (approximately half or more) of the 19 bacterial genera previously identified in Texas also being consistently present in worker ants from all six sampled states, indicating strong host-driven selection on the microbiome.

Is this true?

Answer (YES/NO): YES